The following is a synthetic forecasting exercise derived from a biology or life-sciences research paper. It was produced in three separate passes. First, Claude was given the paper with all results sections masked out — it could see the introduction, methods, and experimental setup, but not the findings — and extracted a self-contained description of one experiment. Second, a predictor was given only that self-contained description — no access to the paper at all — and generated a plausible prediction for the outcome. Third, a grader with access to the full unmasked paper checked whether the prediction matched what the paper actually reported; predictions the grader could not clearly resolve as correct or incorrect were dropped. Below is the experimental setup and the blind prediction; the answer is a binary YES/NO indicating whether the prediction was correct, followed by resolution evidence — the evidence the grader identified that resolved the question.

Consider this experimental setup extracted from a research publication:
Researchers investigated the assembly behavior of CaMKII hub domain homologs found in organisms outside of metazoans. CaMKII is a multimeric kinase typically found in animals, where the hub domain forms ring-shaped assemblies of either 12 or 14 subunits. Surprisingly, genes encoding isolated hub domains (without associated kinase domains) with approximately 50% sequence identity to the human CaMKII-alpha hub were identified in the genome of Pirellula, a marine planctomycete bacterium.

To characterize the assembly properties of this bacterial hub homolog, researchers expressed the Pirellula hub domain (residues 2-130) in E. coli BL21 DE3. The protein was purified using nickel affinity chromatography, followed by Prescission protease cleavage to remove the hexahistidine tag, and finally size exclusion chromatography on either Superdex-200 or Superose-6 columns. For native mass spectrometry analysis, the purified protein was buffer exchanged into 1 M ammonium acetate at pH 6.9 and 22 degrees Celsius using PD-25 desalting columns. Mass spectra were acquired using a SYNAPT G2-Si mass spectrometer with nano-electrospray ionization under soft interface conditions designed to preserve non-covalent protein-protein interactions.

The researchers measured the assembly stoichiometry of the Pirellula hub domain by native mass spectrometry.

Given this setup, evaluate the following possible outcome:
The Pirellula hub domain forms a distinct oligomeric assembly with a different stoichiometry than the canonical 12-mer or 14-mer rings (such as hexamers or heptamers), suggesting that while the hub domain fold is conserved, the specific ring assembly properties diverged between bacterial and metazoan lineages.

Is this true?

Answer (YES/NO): NO